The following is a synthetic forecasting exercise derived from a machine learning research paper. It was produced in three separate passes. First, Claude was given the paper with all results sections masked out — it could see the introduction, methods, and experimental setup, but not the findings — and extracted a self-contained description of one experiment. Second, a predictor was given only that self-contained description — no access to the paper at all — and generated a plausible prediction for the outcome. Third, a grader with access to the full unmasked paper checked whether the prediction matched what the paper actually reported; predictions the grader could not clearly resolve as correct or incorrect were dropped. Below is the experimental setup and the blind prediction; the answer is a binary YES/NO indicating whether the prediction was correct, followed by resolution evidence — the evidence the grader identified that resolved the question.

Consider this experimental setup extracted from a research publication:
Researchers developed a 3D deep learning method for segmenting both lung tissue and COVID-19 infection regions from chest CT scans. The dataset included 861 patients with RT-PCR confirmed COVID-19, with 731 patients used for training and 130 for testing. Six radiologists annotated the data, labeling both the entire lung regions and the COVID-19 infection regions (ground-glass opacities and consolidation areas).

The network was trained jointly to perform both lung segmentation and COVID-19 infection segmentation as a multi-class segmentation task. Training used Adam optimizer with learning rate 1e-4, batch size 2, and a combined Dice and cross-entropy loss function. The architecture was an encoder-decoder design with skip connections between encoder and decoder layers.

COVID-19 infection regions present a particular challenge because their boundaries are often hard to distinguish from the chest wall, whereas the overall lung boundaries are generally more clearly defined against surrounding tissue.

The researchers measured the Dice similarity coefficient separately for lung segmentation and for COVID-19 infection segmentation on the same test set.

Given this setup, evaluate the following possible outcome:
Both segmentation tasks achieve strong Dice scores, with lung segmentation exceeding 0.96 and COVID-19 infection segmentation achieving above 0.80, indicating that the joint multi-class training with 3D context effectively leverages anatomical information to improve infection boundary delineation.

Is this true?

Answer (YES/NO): NO